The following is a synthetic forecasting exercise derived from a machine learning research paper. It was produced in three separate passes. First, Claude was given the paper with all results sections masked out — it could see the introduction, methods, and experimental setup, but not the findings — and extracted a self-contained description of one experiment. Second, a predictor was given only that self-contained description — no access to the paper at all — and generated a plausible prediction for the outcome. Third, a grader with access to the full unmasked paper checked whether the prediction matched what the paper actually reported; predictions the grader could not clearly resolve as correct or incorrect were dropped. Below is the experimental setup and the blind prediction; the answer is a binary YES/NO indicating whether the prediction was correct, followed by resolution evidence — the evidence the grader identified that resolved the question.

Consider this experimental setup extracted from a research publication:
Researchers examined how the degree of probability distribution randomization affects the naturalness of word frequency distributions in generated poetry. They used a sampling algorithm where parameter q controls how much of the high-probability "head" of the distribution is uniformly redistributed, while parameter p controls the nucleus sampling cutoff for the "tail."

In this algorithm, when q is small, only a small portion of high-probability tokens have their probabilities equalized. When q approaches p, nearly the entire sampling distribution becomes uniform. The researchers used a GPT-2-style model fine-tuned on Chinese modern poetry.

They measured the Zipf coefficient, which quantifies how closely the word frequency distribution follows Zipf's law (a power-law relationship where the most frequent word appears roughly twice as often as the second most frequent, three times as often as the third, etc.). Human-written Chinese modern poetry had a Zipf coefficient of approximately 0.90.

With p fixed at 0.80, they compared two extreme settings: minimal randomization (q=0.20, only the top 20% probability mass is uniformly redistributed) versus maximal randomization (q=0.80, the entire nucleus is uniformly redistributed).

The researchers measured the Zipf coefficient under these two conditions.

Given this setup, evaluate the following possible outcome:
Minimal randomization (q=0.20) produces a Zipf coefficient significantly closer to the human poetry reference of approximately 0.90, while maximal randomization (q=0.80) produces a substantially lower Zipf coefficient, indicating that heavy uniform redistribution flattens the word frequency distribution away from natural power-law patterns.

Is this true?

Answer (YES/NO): YES